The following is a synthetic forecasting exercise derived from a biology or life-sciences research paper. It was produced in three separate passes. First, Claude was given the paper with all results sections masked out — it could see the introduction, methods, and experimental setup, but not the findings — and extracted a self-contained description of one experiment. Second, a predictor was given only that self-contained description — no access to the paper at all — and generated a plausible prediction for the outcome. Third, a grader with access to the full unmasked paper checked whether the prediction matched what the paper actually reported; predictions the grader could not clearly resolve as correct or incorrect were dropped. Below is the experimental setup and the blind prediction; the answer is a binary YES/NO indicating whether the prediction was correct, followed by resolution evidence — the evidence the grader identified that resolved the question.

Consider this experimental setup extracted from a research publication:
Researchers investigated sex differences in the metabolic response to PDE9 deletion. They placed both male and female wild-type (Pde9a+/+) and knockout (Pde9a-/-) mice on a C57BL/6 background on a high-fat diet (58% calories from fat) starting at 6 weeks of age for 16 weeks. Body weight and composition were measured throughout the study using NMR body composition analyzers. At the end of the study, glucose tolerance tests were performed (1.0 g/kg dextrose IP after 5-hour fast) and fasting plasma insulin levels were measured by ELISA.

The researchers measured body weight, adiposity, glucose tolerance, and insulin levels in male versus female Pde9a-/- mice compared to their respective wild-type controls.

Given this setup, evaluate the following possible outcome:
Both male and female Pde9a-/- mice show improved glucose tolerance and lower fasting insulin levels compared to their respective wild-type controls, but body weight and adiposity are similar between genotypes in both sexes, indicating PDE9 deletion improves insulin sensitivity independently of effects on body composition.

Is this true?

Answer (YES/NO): NO